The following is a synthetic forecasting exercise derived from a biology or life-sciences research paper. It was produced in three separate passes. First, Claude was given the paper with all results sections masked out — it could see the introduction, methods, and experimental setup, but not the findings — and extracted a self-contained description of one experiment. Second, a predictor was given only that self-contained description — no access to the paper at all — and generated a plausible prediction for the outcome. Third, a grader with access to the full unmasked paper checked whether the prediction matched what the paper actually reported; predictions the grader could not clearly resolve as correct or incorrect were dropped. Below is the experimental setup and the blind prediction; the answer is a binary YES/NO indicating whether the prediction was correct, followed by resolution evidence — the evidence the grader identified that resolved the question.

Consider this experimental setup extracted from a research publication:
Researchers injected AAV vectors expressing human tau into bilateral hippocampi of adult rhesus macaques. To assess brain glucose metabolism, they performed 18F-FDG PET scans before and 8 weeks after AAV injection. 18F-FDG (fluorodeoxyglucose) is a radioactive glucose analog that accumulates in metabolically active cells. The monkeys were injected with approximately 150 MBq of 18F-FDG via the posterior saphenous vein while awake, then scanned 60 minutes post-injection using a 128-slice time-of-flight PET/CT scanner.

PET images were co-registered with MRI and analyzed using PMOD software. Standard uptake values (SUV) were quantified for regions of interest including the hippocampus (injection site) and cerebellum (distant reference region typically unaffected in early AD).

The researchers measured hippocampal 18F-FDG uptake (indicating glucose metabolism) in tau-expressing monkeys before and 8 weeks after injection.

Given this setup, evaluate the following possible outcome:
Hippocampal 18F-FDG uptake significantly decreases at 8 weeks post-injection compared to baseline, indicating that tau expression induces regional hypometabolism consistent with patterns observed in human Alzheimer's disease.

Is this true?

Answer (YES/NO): YES